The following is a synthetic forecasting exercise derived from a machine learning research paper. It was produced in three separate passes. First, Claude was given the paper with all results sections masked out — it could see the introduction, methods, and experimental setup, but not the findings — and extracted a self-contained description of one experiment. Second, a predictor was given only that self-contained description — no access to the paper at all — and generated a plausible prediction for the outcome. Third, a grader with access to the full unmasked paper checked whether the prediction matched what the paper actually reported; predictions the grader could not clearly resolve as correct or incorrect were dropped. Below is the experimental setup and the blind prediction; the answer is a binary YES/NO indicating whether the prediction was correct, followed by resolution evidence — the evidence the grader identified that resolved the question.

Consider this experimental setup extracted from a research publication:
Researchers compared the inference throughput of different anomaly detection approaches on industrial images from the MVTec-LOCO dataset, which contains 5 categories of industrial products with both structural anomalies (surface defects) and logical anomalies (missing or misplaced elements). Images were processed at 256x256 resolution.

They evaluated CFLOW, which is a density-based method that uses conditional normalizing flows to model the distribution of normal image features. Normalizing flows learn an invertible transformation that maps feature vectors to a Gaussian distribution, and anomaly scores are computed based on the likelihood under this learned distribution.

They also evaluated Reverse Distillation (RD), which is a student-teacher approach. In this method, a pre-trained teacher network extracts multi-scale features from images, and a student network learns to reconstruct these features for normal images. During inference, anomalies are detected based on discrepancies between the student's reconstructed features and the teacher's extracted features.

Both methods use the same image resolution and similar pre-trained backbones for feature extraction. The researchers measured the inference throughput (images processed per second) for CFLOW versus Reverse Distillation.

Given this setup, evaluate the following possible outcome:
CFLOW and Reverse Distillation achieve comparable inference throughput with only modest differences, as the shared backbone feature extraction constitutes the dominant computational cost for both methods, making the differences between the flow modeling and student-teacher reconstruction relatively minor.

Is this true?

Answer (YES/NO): NO